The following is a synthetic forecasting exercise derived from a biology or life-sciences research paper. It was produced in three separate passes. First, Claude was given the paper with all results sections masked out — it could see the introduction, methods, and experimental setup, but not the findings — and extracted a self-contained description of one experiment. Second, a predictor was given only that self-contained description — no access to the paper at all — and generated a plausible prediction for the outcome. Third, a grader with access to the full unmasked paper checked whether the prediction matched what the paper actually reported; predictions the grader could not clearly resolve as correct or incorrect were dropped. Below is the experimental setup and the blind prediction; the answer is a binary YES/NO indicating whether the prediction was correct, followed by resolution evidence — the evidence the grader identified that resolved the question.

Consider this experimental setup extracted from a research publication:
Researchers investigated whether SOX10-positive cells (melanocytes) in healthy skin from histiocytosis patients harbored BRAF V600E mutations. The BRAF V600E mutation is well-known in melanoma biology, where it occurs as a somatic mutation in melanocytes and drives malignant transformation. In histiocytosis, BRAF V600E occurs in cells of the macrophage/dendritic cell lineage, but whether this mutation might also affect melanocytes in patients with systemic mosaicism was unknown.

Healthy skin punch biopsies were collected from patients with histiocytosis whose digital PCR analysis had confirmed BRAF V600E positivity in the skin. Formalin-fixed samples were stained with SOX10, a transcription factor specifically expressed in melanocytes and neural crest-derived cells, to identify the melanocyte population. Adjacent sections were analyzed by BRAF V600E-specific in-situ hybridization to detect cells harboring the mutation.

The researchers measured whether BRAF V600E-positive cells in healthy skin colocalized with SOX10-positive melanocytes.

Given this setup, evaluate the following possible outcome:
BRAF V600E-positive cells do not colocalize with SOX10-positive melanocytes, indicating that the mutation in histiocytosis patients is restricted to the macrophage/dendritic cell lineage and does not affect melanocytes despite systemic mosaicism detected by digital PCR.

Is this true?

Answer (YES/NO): YES